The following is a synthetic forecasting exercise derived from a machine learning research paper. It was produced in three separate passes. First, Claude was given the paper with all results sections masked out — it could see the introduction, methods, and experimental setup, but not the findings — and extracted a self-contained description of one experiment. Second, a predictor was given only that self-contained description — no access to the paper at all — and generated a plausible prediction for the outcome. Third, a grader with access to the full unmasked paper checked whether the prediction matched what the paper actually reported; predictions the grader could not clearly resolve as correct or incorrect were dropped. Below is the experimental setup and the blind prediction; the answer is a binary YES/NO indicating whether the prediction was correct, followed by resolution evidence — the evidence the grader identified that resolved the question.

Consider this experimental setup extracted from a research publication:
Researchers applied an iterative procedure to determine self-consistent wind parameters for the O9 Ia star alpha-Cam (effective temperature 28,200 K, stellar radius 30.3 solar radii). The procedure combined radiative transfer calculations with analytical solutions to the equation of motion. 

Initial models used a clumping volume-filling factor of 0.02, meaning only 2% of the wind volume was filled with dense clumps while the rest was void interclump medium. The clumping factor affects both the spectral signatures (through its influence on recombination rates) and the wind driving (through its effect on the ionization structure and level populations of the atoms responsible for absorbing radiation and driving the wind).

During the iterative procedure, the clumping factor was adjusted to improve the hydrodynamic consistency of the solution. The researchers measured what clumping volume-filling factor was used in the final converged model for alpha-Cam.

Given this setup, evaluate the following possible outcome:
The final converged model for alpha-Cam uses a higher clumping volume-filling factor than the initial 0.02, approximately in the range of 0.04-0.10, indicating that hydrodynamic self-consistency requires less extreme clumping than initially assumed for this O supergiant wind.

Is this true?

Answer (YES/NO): YES